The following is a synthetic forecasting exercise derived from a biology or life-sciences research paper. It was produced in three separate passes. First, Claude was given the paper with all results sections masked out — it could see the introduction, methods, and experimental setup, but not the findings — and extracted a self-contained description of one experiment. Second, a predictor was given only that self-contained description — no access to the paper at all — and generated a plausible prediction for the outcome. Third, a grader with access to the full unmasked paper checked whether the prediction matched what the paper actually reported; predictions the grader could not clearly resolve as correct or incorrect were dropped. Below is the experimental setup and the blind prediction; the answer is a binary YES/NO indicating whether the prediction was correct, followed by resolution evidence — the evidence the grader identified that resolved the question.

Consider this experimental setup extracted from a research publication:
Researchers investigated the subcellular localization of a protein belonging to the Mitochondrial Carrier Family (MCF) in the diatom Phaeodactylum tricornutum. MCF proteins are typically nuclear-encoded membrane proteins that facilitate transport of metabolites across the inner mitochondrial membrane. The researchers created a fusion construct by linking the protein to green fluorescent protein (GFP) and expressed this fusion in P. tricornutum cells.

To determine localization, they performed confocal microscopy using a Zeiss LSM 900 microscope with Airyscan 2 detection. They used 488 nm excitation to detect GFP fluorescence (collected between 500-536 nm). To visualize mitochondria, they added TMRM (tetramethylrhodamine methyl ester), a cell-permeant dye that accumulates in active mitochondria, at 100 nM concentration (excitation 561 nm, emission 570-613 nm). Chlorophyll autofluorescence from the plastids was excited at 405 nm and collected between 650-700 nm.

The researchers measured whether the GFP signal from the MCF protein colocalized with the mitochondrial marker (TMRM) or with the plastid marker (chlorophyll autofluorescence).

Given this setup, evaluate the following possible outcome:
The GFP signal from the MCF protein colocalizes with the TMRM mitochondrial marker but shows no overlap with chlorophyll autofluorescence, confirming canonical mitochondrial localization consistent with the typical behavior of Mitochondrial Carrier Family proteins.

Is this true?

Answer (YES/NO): NO